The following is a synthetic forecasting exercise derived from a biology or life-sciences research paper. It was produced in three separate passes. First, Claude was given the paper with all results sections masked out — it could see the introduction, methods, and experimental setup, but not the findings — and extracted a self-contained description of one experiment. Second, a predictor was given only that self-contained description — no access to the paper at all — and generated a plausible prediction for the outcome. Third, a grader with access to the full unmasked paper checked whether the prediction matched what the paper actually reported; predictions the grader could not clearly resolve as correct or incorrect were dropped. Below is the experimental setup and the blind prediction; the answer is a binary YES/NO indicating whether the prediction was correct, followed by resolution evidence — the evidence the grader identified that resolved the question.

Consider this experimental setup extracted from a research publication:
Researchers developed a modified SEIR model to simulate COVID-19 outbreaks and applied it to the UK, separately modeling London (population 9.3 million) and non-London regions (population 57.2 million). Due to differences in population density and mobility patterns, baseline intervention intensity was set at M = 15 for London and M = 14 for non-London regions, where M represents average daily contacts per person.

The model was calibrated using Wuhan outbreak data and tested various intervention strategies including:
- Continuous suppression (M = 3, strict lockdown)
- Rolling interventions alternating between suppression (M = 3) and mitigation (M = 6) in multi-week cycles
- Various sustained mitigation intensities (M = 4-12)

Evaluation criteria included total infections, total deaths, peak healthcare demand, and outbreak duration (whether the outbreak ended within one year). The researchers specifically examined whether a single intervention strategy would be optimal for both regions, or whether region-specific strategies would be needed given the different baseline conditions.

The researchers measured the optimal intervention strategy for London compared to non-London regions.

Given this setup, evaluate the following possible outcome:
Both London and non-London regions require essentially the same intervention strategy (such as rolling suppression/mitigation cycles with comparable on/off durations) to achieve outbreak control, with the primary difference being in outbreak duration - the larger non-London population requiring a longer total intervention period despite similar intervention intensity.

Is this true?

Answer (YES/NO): NO